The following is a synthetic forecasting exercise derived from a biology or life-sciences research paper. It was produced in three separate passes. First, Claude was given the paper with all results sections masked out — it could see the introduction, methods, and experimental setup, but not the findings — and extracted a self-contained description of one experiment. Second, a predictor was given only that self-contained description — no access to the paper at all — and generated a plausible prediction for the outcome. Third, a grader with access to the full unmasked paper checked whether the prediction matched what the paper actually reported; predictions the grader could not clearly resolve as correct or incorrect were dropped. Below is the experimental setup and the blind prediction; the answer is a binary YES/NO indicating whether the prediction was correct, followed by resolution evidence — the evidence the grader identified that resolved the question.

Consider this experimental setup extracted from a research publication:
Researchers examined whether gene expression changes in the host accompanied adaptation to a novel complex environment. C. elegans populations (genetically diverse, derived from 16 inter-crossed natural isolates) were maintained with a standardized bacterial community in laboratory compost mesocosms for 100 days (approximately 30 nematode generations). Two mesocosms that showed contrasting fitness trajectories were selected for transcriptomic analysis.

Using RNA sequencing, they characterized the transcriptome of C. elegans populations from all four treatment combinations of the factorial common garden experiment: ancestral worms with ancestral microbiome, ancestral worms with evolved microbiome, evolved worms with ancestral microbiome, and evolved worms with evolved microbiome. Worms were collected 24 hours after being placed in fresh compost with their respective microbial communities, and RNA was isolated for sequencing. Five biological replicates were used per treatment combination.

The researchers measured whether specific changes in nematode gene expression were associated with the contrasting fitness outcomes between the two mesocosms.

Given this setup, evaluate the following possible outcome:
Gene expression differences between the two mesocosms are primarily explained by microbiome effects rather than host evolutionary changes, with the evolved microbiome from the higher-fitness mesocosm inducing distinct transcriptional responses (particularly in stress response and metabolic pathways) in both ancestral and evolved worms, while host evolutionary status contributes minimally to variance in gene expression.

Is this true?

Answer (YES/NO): NO